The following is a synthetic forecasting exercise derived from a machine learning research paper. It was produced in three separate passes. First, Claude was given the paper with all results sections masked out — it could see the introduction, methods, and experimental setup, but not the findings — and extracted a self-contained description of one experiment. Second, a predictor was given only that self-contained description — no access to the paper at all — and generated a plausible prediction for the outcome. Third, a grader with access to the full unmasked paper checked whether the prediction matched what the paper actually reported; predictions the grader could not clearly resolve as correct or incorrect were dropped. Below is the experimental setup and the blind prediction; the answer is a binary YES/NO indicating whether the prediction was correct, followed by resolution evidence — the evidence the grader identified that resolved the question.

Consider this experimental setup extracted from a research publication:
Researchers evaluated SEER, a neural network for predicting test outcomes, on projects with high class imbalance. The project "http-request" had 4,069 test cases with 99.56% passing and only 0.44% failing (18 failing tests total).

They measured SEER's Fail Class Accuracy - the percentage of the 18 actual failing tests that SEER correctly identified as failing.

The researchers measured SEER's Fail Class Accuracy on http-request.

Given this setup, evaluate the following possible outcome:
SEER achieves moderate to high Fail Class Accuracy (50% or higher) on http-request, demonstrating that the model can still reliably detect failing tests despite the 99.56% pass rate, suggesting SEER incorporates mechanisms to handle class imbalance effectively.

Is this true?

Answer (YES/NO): NO